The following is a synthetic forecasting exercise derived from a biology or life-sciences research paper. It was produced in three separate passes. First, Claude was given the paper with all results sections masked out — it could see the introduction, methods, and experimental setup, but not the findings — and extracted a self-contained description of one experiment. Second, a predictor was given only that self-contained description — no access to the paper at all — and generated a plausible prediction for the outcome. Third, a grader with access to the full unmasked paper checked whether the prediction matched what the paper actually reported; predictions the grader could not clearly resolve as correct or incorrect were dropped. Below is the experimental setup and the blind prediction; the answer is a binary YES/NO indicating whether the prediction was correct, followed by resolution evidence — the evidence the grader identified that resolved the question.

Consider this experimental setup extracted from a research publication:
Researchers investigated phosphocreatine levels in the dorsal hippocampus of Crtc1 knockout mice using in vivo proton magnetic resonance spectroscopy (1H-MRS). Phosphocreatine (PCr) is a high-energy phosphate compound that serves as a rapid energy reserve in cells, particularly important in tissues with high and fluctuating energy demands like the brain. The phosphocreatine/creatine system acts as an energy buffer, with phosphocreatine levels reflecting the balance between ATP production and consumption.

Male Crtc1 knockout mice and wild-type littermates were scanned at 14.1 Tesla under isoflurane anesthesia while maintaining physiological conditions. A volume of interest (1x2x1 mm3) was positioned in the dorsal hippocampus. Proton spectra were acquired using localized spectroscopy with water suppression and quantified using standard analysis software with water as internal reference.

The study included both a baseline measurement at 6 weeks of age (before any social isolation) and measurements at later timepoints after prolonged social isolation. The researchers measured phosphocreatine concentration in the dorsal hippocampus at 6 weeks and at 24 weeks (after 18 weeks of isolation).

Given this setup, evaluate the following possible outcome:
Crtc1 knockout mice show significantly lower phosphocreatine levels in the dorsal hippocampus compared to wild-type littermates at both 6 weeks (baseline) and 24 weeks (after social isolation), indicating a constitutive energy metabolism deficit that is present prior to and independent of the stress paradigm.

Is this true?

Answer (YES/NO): NO